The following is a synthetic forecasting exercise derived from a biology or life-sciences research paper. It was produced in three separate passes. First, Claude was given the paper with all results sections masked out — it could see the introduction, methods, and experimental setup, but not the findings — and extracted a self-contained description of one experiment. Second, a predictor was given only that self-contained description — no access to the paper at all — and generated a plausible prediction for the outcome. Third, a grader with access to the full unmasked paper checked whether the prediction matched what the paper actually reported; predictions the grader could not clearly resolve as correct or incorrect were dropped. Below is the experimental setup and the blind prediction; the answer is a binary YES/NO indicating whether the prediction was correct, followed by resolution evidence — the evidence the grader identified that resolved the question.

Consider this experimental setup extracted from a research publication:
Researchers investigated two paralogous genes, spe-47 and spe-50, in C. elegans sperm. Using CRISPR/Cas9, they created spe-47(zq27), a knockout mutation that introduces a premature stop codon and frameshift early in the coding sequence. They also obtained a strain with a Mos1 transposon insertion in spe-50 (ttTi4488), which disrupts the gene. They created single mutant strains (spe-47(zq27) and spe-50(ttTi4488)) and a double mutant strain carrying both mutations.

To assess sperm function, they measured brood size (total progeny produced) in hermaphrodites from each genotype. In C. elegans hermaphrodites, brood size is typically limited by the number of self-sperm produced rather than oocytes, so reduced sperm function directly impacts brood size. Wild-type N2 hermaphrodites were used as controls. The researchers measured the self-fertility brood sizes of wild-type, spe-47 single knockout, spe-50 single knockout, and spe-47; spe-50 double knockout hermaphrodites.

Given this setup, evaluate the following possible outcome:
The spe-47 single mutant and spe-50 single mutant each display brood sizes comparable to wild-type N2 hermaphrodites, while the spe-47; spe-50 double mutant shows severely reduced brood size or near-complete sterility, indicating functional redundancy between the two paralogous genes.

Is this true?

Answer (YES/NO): NO